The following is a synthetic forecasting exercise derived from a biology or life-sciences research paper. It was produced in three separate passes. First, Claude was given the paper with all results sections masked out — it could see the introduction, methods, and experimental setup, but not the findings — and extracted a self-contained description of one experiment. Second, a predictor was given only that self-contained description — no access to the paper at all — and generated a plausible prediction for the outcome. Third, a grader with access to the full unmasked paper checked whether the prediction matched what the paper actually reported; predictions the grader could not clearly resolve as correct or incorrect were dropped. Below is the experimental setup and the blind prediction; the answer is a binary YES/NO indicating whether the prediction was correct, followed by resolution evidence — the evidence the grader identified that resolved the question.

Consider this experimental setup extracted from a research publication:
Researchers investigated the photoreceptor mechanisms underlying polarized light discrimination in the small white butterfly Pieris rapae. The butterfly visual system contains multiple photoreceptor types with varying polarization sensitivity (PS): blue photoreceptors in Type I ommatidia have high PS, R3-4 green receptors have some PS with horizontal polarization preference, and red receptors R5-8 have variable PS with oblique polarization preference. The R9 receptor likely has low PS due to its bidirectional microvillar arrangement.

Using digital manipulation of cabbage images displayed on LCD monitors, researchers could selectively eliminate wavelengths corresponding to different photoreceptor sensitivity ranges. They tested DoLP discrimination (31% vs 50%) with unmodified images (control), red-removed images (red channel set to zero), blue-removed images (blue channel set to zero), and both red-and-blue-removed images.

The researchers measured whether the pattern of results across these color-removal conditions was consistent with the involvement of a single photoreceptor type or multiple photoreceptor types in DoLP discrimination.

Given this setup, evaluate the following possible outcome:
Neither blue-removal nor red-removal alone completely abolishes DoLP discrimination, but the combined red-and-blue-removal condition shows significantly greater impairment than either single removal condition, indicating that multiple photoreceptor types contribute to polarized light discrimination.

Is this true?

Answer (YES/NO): NO